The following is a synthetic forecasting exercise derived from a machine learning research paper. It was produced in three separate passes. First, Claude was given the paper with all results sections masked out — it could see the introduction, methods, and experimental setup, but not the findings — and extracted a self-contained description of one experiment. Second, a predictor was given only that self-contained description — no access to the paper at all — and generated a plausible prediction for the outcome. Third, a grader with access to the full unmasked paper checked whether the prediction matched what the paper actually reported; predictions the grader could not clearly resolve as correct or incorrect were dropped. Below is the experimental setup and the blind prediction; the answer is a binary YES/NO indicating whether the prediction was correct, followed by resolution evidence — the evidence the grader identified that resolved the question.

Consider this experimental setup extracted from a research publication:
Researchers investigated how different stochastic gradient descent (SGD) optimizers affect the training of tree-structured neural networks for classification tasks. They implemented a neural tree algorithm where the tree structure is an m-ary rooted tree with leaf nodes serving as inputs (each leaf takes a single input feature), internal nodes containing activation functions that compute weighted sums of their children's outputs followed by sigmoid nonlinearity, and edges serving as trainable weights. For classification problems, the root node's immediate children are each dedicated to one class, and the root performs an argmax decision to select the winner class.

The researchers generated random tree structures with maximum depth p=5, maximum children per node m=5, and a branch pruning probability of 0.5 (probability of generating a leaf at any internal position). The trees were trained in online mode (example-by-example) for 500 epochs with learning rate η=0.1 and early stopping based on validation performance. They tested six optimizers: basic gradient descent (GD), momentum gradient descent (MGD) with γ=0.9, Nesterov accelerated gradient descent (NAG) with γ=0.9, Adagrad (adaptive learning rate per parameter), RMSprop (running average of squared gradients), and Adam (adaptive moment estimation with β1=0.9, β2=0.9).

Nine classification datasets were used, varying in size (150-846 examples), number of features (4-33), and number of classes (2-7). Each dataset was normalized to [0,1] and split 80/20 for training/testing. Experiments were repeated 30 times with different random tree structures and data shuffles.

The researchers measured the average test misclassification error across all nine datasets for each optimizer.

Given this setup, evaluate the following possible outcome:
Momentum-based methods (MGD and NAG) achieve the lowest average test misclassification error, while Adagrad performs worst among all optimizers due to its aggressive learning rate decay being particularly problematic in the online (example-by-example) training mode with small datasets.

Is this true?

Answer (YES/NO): NO